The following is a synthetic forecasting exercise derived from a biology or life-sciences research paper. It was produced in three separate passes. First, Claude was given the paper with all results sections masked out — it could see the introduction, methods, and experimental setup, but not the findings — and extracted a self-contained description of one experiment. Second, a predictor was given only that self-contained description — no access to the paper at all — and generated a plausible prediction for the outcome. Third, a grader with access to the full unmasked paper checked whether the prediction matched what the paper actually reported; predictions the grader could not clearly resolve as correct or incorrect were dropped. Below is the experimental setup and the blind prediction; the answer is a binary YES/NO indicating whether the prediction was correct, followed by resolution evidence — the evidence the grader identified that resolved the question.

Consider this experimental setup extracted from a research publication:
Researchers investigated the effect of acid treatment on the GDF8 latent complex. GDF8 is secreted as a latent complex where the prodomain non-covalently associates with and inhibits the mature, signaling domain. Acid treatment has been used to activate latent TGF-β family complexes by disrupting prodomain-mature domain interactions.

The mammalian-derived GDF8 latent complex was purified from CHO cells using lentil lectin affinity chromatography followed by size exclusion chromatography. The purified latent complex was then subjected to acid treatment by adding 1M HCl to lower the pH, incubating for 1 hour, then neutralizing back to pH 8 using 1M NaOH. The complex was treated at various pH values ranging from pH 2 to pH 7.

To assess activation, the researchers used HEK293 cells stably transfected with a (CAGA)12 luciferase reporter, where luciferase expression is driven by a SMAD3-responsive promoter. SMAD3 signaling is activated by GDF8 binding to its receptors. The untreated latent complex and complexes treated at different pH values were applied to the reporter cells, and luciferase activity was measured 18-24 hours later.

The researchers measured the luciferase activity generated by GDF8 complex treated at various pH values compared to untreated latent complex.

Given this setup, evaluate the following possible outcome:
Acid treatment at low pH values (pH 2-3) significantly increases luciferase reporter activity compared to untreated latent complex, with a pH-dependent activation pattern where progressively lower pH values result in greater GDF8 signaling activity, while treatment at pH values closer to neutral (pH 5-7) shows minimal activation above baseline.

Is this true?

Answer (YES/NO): NO